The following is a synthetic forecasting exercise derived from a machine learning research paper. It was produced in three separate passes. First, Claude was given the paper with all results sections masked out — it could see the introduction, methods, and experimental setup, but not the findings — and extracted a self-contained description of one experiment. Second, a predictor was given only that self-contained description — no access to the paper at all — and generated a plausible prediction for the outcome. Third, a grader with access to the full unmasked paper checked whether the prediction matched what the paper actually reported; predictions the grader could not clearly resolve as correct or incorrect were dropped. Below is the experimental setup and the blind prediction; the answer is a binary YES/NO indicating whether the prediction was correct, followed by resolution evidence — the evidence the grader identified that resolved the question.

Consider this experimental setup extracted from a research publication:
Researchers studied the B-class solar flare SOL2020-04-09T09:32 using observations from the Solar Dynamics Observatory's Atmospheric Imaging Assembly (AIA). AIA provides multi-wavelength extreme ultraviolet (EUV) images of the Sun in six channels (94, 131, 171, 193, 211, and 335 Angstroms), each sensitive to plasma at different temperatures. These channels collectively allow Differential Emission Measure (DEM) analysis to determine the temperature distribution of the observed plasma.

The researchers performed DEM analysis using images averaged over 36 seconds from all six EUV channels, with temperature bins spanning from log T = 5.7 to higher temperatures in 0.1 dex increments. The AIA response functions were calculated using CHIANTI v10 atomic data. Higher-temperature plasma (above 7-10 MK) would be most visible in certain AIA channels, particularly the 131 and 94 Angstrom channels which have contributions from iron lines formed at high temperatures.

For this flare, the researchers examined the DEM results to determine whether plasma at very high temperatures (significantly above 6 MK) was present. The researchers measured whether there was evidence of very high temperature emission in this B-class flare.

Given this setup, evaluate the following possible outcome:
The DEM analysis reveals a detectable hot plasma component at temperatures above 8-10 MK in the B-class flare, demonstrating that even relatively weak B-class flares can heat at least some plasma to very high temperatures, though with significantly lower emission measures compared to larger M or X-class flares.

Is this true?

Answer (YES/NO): NO